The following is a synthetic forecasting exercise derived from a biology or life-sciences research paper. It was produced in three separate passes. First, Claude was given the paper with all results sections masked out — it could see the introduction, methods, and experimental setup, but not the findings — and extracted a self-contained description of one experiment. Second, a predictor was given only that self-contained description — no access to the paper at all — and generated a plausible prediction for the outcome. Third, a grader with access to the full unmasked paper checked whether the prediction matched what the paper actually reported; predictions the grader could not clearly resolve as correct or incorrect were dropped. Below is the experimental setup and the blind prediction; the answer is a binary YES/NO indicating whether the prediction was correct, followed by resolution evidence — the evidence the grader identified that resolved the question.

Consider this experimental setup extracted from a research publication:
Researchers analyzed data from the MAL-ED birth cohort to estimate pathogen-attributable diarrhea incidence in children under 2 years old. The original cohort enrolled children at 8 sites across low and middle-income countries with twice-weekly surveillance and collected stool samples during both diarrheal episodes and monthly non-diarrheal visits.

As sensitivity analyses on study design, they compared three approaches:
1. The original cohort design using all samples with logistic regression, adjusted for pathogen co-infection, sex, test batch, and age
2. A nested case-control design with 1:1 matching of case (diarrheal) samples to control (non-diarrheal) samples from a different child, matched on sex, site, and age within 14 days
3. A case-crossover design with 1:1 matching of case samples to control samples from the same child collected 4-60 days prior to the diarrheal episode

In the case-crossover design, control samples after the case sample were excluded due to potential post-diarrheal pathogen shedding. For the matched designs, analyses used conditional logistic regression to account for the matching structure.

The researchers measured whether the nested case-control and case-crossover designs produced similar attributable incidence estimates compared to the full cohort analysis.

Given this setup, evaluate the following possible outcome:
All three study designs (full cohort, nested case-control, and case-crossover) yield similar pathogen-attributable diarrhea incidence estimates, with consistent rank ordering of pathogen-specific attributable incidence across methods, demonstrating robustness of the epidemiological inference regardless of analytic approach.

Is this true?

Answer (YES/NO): YES